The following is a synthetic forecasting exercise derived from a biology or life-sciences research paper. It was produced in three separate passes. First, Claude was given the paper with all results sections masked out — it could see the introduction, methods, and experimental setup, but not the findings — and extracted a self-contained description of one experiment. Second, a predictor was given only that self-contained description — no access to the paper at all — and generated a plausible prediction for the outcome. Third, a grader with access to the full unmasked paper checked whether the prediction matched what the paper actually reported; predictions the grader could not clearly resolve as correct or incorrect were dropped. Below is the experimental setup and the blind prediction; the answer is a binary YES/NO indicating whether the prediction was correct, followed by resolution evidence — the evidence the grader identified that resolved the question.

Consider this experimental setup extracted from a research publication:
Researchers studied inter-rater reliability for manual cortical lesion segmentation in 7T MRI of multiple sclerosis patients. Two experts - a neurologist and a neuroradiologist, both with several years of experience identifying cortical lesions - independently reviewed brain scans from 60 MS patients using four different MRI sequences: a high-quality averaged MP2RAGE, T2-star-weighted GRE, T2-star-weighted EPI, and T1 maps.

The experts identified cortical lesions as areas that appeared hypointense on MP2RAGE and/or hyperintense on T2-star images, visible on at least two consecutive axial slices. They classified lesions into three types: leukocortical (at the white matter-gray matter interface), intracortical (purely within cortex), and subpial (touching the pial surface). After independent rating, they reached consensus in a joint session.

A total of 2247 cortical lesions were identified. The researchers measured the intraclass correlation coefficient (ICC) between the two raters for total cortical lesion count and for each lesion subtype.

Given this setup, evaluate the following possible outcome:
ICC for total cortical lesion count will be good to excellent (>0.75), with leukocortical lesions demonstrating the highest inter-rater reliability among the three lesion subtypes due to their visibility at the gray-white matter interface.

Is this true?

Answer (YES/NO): NO